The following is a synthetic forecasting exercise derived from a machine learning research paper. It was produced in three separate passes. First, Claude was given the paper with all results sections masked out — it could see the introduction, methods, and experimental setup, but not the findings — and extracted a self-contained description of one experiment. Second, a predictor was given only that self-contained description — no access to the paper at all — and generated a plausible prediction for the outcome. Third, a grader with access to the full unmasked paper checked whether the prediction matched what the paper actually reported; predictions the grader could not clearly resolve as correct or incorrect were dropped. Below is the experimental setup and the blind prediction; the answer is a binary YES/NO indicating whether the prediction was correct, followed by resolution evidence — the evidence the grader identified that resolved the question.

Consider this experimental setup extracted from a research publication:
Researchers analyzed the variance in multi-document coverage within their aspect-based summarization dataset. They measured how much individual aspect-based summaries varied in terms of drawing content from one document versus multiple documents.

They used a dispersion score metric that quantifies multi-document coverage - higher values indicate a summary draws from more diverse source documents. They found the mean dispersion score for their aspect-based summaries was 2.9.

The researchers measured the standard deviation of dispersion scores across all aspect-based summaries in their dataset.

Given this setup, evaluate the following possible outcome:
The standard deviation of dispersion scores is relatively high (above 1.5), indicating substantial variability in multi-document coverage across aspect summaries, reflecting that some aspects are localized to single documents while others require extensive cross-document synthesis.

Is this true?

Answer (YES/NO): YES